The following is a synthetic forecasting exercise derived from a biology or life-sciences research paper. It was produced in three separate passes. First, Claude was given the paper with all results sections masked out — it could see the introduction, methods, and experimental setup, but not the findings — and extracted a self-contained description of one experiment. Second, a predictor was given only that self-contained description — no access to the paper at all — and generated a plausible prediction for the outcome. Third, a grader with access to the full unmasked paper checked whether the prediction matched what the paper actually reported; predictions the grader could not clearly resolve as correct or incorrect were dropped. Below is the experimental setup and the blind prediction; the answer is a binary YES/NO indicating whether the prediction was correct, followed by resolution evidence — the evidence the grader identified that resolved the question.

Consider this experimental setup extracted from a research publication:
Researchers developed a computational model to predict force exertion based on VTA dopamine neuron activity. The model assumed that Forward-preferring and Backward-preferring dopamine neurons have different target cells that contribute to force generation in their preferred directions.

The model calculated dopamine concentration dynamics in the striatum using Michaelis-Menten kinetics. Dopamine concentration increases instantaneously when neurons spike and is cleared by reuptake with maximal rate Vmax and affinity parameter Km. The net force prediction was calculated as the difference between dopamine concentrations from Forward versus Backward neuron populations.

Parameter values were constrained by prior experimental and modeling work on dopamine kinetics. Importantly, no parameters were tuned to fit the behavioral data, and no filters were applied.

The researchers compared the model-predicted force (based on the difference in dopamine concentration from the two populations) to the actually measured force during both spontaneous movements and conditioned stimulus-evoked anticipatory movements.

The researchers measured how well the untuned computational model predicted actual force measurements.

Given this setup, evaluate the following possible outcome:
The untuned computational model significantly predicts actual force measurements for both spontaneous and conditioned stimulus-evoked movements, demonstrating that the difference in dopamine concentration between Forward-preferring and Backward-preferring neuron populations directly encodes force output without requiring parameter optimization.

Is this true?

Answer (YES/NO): YES